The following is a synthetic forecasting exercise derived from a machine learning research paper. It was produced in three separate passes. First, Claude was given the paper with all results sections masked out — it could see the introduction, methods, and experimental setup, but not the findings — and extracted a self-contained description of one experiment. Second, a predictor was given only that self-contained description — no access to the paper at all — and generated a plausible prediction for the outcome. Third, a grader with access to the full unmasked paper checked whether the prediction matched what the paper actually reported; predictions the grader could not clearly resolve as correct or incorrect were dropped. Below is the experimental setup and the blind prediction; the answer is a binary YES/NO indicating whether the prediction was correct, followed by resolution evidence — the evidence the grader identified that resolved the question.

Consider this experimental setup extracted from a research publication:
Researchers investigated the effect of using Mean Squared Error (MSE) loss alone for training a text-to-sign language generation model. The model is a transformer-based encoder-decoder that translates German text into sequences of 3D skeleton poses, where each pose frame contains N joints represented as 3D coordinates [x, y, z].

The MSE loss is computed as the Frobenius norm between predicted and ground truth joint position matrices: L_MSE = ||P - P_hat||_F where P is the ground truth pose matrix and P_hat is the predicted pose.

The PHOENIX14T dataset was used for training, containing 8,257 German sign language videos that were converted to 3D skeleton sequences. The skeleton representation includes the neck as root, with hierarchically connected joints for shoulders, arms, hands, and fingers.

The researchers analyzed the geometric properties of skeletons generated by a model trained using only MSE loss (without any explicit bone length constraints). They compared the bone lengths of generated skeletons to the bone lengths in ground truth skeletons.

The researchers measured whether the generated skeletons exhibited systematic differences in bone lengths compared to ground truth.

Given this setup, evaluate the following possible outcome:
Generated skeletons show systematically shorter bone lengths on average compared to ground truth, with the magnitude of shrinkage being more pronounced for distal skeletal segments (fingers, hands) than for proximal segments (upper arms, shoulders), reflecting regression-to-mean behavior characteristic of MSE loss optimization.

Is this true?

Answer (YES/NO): YES